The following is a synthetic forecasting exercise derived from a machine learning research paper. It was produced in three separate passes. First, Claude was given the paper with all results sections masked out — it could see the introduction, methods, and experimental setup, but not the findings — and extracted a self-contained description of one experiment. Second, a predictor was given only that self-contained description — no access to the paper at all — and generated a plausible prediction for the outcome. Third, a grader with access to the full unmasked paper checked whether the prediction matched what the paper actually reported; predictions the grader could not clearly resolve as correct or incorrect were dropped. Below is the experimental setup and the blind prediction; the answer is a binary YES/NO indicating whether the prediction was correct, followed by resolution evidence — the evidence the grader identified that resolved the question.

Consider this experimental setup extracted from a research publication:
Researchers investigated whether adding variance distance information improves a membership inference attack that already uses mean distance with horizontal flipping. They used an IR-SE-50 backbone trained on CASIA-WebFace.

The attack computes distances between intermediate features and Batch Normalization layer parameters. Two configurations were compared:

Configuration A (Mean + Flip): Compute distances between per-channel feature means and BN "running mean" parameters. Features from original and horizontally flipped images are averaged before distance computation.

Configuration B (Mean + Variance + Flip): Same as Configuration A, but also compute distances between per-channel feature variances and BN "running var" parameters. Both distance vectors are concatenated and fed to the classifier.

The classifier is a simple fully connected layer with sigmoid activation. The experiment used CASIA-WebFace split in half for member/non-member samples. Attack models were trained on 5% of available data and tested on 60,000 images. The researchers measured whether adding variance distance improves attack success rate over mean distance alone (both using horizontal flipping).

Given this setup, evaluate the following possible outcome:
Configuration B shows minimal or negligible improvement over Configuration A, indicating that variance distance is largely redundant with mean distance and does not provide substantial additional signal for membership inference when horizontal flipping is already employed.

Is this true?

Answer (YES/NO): YES